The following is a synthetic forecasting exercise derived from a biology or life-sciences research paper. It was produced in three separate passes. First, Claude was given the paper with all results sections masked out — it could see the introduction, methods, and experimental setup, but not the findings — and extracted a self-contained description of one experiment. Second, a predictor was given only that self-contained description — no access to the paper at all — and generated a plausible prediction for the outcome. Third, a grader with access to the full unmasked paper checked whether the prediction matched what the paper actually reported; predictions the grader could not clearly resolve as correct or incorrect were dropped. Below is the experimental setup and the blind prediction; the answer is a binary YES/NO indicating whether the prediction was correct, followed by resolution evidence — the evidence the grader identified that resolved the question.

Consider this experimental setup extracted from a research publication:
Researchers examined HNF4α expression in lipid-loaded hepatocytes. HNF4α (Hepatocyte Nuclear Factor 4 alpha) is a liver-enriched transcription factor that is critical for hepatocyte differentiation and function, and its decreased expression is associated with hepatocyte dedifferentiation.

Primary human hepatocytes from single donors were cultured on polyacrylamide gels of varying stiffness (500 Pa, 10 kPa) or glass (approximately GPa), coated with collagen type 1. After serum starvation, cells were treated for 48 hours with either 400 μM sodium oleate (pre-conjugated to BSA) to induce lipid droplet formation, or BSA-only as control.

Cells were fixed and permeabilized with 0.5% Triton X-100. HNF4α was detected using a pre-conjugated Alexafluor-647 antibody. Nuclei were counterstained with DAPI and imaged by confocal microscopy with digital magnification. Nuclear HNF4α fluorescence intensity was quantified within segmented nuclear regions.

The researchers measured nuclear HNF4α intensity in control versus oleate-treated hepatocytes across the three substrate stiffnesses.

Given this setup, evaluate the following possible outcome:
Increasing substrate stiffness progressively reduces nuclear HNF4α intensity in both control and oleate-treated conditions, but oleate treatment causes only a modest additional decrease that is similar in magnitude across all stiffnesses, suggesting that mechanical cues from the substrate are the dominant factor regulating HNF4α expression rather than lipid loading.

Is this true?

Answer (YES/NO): NO